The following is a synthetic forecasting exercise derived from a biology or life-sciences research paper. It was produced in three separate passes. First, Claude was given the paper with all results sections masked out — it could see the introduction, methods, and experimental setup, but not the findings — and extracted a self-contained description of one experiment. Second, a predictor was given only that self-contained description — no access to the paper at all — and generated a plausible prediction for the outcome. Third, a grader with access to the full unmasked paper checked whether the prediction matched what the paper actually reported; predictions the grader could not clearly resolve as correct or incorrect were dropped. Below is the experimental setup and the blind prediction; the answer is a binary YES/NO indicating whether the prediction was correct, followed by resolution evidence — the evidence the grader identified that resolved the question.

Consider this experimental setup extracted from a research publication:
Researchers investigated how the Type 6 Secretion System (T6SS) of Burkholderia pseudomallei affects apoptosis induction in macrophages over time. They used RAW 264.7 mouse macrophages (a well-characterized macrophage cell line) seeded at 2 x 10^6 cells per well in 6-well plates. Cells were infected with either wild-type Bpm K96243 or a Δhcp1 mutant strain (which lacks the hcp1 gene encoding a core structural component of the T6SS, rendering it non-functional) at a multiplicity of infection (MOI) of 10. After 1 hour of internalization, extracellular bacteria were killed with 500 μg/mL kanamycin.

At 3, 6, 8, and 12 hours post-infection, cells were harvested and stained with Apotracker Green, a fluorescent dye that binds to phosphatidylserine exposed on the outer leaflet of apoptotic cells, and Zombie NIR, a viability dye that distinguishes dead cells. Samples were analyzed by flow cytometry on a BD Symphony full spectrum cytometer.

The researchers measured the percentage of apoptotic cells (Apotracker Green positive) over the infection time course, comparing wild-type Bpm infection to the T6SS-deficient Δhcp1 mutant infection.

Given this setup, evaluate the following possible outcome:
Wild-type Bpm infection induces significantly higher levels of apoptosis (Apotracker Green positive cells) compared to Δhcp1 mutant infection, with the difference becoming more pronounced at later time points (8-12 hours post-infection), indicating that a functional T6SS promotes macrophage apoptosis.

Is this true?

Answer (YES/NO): YES